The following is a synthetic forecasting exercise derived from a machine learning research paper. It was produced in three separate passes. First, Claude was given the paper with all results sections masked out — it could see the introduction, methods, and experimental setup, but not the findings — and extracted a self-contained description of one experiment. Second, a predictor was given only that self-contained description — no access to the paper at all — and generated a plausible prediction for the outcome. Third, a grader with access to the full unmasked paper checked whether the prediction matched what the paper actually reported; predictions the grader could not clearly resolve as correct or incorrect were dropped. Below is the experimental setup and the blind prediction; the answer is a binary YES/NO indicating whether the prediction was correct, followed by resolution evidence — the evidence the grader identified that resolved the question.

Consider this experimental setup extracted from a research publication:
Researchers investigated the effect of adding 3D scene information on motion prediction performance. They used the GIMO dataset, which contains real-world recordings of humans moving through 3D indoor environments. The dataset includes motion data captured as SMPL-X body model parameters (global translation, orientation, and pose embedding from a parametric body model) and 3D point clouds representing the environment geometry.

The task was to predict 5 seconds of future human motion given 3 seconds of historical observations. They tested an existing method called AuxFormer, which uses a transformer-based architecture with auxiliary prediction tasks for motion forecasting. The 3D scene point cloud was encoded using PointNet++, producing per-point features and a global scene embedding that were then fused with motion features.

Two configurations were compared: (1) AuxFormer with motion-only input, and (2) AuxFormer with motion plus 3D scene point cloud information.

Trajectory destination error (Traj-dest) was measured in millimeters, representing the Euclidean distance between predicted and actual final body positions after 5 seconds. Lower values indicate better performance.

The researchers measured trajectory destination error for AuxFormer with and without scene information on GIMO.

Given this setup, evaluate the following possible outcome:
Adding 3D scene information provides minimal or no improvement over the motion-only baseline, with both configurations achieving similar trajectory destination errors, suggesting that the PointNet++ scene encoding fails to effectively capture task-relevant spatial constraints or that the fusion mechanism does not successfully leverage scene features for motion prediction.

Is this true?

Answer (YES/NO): YES